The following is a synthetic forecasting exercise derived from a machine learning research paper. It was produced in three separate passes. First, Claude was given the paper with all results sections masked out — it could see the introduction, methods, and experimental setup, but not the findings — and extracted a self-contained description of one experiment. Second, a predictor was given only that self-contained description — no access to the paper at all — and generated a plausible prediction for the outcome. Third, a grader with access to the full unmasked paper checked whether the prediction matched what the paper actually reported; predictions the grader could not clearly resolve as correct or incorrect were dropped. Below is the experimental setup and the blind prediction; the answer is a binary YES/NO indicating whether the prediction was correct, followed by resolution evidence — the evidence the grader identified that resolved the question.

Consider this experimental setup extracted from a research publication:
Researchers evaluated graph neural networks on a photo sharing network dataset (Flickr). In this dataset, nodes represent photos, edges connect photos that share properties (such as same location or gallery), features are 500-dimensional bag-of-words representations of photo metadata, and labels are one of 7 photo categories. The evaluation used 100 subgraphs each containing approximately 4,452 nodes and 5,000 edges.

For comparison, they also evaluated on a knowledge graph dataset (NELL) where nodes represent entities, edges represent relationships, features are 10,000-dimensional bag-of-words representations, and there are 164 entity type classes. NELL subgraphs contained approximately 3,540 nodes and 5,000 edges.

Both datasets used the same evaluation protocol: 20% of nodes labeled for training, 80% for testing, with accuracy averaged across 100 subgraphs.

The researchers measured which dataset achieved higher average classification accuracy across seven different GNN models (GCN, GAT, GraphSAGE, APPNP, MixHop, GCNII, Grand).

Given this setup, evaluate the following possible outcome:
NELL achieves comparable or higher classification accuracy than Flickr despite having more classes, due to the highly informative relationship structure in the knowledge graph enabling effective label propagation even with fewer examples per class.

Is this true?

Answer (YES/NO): YES